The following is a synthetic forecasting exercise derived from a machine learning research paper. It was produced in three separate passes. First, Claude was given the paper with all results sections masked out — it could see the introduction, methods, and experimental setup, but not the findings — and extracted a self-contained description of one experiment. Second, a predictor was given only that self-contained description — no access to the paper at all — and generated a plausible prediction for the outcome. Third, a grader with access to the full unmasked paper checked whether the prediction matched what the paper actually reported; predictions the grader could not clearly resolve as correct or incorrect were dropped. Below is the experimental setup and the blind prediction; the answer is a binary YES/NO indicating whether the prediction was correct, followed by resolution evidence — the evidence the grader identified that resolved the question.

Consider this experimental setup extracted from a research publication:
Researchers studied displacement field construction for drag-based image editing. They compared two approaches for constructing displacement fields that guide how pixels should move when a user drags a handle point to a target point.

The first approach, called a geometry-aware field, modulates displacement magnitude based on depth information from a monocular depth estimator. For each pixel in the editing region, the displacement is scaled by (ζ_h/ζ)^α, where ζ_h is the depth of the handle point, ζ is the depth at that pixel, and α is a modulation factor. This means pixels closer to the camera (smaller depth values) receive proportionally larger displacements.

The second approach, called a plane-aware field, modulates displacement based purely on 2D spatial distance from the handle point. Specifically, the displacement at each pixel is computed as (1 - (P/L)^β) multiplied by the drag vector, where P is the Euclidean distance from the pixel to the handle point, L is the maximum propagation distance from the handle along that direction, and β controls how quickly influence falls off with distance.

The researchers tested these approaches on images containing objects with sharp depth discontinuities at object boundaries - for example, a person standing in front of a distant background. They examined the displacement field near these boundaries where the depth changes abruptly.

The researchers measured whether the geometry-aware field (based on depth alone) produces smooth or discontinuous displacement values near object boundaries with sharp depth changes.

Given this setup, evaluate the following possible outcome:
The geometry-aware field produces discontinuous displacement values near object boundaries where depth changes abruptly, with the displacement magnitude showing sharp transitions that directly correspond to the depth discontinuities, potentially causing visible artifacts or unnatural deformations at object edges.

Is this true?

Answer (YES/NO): YES